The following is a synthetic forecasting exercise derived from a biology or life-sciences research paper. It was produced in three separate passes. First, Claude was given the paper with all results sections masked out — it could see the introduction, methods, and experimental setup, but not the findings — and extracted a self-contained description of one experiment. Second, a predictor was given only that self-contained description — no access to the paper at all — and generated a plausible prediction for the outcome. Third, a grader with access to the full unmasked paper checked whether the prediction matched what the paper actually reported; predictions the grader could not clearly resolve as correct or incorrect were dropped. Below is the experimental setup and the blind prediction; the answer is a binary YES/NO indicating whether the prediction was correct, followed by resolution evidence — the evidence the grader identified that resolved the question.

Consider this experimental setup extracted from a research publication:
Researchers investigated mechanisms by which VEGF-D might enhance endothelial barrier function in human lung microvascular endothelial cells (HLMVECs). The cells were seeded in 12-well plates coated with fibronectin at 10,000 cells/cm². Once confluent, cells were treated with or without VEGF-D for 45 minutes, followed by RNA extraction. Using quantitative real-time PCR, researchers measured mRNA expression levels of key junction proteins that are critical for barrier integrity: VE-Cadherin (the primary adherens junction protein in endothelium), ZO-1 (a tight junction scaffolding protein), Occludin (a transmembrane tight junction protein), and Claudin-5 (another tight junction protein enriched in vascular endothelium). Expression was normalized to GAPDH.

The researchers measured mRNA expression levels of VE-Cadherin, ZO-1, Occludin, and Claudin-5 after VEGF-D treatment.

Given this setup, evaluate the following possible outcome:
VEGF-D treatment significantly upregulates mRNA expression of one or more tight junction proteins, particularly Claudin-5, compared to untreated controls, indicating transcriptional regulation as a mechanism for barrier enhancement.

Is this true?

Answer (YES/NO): NO